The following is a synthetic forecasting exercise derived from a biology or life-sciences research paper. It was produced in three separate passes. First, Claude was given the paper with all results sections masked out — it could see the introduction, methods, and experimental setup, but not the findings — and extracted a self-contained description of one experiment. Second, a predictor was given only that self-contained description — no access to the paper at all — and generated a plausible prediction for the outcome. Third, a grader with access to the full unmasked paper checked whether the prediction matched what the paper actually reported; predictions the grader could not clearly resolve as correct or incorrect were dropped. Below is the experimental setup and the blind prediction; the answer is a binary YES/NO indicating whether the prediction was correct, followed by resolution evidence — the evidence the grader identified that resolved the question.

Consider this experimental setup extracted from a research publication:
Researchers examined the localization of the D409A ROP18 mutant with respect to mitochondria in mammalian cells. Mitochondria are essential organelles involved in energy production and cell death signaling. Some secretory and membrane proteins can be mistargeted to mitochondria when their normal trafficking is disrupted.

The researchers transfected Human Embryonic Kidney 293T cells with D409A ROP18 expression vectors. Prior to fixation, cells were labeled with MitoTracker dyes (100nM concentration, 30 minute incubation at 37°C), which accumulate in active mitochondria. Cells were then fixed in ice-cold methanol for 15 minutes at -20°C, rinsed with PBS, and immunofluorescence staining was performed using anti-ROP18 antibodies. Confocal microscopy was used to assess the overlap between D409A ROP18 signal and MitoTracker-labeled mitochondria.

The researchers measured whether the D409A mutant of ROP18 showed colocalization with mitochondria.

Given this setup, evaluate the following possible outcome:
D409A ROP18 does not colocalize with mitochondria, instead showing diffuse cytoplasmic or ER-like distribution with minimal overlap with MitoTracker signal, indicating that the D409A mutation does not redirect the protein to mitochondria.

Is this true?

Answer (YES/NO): NO